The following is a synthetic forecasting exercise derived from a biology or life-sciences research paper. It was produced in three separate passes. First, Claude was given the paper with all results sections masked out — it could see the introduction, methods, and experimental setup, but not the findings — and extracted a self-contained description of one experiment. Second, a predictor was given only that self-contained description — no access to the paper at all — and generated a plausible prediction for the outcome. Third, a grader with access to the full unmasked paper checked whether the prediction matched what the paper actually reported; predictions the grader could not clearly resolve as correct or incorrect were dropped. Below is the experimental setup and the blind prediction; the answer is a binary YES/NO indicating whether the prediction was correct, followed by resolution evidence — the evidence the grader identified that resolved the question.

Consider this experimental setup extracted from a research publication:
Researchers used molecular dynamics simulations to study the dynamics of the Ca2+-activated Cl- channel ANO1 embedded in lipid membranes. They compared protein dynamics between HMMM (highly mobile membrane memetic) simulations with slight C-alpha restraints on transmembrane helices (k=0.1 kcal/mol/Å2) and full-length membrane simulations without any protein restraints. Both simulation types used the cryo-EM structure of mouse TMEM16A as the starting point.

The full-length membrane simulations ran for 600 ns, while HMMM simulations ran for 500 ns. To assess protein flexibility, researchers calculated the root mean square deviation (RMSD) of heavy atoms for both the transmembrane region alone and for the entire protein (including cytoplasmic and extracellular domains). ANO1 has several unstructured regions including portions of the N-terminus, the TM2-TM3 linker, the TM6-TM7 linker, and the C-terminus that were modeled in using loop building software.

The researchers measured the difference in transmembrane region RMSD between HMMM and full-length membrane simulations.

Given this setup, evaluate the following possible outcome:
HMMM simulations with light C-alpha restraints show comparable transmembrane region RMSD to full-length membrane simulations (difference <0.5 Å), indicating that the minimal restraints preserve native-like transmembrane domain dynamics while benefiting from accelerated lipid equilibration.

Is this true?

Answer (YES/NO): YES